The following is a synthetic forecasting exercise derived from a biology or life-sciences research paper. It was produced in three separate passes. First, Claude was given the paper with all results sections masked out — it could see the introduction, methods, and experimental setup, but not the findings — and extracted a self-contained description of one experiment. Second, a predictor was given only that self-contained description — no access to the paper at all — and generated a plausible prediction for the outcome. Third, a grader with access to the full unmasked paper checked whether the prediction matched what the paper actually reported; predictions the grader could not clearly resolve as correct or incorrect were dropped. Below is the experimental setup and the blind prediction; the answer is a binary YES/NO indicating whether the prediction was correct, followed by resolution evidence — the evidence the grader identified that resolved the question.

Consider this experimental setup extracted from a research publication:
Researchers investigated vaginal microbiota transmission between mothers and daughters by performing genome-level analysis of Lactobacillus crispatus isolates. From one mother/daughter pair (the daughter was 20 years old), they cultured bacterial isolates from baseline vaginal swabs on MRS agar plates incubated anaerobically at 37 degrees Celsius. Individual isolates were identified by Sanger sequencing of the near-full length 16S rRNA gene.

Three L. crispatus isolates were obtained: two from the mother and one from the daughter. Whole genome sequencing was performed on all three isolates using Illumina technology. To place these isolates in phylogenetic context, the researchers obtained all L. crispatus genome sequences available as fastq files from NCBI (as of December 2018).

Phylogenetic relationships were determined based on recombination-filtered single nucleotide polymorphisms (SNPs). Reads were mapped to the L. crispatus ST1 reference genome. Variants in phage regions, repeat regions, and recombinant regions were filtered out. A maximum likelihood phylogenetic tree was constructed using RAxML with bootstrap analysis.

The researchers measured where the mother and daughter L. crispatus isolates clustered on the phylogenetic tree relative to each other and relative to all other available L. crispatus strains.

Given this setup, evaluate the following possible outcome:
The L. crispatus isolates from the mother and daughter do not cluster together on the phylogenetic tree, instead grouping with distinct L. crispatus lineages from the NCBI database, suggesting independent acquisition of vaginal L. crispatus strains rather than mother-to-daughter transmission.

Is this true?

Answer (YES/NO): NO